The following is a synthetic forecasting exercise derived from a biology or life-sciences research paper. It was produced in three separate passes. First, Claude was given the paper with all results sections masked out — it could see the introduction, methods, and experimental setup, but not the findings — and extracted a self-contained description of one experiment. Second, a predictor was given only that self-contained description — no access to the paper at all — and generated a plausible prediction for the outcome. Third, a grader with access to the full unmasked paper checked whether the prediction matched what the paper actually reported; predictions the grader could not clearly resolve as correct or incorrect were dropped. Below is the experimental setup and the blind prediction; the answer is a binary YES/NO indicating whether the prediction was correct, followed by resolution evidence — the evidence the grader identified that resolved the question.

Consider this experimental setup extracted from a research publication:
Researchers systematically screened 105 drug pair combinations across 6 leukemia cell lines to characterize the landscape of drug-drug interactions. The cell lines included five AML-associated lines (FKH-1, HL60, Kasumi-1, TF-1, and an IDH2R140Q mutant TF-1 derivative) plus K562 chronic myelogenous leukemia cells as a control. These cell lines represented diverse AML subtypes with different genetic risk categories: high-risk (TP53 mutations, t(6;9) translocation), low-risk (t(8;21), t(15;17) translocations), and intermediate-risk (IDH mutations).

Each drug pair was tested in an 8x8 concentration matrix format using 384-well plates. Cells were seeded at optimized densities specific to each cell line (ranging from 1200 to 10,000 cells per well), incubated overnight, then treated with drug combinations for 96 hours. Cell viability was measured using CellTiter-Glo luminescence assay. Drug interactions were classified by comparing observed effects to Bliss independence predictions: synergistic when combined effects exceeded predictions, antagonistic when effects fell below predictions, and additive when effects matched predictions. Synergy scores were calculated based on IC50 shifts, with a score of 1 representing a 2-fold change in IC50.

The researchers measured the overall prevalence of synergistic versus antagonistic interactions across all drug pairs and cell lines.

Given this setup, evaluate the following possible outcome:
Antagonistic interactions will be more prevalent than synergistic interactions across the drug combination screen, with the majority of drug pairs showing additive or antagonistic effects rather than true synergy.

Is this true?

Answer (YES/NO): YES